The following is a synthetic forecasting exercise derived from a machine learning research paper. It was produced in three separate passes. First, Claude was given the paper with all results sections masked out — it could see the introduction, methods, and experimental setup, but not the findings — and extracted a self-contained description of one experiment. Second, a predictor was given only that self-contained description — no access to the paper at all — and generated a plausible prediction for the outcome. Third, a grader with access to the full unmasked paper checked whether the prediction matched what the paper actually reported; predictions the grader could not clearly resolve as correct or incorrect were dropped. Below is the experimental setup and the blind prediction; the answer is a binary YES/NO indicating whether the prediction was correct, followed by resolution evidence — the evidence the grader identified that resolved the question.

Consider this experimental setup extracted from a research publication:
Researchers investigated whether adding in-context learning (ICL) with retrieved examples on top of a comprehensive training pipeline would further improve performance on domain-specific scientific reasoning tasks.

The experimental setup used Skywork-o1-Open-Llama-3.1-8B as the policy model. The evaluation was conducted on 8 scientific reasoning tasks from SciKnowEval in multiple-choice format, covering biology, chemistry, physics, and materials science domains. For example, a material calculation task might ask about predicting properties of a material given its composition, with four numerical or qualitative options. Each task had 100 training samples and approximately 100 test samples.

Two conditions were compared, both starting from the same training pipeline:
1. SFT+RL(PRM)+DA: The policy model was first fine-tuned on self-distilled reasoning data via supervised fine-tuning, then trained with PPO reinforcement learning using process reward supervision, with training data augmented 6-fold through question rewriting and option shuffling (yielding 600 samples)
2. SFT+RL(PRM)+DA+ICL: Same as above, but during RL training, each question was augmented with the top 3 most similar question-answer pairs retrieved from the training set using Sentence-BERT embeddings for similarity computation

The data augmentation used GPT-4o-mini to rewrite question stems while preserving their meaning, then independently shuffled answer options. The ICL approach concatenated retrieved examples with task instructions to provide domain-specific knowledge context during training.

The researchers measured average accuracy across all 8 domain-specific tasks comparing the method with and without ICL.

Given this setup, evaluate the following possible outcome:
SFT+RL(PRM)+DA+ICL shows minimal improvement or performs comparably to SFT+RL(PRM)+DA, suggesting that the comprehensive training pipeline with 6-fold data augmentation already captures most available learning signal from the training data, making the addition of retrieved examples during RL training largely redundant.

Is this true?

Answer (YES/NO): YES